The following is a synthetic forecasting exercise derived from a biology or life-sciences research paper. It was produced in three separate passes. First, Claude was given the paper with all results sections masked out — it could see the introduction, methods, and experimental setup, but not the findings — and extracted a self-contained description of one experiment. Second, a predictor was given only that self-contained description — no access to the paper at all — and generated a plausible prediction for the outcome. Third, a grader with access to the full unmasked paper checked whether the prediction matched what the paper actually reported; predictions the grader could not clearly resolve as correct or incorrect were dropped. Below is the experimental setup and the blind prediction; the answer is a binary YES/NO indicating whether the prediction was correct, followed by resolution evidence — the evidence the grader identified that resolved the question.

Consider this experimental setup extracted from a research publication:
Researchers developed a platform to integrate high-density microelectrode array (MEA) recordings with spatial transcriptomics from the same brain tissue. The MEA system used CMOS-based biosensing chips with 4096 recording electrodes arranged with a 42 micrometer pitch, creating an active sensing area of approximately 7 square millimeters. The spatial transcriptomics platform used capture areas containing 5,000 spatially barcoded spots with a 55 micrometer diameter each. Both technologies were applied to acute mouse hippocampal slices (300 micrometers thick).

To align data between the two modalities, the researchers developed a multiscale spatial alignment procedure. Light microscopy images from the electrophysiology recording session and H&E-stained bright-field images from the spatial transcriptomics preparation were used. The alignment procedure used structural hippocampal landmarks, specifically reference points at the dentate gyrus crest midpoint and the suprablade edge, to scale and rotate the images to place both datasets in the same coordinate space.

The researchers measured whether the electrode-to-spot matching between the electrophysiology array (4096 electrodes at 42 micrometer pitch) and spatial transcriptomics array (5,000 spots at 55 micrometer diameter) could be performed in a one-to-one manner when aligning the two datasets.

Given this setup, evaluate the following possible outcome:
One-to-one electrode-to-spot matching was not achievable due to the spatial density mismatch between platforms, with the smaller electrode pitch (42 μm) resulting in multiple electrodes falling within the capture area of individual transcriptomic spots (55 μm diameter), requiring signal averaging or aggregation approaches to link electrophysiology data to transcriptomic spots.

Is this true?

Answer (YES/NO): YES